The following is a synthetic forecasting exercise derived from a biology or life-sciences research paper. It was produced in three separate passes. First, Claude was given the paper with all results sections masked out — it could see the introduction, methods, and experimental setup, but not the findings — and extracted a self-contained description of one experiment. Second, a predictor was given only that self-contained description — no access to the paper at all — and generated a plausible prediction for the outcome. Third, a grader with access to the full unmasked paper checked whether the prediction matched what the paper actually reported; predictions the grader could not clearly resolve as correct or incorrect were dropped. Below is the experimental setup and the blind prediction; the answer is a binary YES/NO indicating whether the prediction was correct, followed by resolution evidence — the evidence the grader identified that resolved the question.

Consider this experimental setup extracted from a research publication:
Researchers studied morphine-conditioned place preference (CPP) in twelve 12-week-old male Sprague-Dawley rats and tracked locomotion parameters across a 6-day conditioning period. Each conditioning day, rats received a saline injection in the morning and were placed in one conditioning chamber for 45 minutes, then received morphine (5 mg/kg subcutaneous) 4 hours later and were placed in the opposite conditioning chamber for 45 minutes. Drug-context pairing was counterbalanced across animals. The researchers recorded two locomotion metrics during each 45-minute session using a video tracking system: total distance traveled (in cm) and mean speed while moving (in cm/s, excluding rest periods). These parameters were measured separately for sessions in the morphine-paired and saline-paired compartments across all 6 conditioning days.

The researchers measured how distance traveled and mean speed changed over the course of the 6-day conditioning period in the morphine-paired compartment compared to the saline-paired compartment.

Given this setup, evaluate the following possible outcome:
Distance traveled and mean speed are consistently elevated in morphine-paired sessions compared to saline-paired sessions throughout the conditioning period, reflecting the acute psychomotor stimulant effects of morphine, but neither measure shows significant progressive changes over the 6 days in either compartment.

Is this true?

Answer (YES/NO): NO